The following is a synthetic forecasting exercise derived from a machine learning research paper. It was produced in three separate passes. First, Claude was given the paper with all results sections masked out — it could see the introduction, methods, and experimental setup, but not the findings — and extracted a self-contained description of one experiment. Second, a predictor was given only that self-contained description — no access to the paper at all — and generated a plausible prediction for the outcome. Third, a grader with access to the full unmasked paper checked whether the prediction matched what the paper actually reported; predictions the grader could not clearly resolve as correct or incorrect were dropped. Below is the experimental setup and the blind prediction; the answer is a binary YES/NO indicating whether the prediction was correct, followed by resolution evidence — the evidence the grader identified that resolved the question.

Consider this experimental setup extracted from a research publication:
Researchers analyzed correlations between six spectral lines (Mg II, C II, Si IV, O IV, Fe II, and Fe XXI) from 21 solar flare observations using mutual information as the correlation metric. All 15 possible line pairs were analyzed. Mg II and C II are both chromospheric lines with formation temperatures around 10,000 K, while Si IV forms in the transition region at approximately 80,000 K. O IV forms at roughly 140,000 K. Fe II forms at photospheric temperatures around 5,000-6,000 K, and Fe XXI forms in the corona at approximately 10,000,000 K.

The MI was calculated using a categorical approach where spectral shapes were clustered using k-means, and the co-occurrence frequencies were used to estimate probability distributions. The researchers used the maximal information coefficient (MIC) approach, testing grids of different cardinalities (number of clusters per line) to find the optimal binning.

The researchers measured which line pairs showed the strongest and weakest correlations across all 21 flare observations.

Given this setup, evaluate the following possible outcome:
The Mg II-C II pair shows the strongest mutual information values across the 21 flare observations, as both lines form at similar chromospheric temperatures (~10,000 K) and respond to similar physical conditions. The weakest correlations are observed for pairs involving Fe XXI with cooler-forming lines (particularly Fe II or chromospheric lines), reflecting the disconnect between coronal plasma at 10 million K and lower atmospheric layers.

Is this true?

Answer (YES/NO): NO